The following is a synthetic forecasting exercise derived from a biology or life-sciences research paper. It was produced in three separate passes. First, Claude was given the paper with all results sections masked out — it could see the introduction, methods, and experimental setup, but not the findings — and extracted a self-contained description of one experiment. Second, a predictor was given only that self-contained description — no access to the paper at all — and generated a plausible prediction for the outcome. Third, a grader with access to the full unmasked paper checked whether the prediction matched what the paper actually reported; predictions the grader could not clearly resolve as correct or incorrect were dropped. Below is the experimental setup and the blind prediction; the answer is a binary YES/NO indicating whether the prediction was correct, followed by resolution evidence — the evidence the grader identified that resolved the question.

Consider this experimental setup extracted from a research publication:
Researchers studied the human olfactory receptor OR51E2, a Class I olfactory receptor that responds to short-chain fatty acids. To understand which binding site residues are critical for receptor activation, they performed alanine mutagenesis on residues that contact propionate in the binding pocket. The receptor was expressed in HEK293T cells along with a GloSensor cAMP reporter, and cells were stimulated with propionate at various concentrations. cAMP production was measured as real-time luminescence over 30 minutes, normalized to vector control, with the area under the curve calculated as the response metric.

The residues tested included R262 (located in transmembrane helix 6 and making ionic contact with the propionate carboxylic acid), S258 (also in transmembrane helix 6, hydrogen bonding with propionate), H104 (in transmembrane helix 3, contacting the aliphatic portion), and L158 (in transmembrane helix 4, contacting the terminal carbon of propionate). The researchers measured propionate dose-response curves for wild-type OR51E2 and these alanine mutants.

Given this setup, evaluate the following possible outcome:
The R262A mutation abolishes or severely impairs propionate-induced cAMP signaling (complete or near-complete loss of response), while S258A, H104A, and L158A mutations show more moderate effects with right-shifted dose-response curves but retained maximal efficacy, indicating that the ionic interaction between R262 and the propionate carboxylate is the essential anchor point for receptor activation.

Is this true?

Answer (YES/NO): NO